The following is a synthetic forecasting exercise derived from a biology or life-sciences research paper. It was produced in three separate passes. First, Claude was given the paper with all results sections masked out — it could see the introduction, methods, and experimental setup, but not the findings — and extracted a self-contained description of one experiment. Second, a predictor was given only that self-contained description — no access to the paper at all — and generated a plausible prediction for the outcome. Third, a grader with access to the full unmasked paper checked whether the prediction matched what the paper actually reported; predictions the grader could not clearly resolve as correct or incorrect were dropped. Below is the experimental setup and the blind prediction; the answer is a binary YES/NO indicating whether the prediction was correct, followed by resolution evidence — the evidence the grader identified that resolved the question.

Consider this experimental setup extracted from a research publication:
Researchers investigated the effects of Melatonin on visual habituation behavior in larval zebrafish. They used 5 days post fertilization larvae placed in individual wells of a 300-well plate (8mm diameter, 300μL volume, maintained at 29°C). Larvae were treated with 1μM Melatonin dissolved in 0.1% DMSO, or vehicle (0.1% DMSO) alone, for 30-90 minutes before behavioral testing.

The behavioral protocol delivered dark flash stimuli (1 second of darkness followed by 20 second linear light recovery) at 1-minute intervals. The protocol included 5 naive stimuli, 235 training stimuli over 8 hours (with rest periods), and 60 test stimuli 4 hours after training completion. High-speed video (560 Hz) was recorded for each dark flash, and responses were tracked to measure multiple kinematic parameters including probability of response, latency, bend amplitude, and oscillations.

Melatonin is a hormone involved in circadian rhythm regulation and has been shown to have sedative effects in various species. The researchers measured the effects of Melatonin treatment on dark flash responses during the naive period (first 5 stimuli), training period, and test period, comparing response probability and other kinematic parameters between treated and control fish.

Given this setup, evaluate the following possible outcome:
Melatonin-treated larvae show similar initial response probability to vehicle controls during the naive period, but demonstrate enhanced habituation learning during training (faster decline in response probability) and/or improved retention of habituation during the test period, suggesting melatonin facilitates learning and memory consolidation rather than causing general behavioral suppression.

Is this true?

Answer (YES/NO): YES